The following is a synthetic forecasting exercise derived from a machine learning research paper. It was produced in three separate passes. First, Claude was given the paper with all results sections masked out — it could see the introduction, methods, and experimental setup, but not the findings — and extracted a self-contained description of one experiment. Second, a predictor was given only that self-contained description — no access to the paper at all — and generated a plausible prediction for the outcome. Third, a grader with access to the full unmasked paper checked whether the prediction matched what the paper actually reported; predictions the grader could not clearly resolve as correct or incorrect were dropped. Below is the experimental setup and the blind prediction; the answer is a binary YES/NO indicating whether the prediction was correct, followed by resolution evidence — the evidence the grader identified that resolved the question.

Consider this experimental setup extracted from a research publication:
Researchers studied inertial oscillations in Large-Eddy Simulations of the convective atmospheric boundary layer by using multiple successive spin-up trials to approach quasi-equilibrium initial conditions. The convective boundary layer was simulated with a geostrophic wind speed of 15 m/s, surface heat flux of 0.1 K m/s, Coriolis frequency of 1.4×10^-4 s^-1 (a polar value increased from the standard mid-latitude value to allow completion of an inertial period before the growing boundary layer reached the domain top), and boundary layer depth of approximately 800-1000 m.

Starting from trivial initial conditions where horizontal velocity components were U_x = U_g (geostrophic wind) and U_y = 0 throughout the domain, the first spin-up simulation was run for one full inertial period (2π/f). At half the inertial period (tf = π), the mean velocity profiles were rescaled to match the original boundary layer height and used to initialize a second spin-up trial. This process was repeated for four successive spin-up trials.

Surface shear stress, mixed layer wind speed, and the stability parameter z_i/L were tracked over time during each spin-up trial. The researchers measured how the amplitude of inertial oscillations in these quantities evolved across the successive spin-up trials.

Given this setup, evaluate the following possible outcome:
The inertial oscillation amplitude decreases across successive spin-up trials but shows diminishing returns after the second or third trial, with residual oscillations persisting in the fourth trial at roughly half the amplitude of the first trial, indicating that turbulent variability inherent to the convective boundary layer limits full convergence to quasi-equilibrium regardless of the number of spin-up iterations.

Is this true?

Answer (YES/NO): NO